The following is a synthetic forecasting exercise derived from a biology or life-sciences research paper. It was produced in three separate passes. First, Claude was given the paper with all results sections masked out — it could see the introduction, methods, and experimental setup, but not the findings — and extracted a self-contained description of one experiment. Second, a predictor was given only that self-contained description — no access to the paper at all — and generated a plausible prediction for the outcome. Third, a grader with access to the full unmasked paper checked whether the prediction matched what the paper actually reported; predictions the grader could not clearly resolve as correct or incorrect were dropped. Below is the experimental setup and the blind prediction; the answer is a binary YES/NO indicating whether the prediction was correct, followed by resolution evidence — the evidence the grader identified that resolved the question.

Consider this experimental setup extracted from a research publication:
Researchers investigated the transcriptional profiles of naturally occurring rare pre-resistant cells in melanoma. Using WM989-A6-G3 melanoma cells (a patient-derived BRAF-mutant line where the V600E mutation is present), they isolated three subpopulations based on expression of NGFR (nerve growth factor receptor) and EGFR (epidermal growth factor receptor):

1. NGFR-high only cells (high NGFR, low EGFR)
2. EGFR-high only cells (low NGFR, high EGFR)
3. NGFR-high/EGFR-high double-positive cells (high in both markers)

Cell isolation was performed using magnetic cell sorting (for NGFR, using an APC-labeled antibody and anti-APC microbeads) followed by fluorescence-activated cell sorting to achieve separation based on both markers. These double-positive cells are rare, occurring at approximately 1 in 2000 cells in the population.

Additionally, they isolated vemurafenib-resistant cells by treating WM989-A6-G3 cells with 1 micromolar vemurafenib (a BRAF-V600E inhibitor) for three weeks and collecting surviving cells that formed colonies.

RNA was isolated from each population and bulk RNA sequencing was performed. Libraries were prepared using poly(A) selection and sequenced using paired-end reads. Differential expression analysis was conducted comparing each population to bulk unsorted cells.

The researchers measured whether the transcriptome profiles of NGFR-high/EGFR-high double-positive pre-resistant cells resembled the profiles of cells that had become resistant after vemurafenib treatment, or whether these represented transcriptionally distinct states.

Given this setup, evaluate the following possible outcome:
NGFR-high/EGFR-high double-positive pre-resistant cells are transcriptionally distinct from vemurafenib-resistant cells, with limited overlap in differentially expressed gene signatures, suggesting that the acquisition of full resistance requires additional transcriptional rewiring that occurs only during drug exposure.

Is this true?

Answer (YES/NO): NO